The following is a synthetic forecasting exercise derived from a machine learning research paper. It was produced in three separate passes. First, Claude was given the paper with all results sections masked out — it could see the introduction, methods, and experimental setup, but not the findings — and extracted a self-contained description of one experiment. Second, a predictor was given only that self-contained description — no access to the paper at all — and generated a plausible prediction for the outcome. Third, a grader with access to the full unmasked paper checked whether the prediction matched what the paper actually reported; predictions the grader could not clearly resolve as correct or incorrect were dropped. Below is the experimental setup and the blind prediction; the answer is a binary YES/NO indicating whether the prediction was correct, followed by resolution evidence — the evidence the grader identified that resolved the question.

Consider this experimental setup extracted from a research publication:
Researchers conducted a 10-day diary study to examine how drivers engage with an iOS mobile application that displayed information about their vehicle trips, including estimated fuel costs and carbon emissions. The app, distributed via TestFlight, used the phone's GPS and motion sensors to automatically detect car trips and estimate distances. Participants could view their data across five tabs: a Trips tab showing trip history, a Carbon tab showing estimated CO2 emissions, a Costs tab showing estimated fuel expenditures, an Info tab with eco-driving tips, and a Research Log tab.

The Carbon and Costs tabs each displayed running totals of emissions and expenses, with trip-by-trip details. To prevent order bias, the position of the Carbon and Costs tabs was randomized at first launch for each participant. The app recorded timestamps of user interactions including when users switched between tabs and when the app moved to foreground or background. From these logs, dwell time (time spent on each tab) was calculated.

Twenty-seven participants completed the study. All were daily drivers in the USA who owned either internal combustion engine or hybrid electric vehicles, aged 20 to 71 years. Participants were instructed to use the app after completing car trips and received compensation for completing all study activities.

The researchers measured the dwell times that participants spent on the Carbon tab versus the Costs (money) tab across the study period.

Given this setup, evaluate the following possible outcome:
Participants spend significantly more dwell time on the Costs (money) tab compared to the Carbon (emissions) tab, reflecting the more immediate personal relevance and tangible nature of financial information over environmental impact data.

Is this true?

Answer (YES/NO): YES